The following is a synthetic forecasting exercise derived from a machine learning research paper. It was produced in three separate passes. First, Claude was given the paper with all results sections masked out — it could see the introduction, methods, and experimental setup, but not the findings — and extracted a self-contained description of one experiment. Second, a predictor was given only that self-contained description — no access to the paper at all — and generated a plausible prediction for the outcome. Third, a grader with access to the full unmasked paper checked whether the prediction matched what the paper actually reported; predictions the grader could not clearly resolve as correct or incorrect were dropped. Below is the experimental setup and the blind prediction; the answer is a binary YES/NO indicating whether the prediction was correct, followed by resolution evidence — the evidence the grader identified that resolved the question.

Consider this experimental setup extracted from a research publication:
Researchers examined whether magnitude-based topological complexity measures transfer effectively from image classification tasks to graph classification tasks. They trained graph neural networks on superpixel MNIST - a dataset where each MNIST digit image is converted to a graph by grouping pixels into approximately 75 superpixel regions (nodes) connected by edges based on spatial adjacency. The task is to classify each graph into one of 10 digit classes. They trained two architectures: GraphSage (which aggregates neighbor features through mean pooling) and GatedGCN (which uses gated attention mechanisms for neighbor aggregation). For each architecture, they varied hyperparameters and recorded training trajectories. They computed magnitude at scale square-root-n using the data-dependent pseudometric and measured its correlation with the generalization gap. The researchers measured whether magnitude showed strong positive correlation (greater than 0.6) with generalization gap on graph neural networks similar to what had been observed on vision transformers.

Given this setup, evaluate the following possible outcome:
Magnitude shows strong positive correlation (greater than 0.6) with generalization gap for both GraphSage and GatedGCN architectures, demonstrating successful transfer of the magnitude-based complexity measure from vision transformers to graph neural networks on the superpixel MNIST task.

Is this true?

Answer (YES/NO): YES